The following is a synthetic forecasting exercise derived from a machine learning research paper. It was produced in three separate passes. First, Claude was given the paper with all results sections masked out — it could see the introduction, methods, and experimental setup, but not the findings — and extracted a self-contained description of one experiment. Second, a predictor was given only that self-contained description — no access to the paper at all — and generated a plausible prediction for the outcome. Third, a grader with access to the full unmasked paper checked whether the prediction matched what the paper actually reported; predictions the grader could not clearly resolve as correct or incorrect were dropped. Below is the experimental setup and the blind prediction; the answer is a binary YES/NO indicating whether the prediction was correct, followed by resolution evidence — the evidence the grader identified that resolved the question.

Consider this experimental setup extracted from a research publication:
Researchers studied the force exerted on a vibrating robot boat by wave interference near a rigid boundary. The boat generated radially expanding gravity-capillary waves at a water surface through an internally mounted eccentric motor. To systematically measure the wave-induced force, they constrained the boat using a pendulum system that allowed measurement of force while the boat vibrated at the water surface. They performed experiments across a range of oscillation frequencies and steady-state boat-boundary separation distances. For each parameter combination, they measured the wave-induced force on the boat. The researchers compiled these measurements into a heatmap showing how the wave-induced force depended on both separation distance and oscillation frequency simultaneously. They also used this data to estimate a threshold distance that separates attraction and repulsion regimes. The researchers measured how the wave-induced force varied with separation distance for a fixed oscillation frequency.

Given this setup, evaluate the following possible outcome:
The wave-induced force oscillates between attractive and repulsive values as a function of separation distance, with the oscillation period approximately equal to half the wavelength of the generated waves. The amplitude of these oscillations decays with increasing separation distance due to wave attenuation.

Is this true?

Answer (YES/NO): NO